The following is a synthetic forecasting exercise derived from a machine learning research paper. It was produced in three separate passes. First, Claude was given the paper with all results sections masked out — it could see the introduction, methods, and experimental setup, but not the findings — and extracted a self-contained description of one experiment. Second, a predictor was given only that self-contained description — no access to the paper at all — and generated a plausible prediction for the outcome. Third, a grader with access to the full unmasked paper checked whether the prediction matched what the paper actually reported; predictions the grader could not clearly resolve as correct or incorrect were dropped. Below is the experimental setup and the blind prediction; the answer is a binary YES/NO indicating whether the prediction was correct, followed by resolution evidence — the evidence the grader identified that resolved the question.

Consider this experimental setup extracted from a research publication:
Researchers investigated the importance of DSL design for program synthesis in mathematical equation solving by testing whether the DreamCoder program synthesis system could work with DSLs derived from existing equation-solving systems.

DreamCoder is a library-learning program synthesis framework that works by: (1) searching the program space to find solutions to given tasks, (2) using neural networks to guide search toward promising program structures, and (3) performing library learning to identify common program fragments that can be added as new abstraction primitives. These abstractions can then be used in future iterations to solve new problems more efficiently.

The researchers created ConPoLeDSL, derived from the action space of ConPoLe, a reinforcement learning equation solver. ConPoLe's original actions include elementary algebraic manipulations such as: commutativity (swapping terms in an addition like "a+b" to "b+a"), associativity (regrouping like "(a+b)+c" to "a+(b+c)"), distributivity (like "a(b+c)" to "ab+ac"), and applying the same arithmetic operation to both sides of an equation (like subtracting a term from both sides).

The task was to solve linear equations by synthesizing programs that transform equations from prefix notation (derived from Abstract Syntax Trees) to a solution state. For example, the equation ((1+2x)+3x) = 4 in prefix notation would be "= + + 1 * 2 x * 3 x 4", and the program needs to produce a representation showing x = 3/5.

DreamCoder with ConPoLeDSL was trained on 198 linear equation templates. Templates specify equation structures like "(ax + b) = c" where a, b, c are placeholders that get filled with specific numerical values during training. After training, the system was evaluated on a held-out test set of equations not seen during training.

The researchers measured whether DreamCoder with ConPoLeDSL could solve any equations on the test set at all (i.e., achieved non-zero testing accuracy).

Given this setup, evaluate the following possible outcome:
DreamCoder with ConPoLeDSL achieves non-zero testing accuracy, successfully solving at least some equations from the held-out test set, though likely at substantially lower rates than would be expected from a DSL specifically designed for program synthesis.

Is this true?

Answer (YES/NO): YES